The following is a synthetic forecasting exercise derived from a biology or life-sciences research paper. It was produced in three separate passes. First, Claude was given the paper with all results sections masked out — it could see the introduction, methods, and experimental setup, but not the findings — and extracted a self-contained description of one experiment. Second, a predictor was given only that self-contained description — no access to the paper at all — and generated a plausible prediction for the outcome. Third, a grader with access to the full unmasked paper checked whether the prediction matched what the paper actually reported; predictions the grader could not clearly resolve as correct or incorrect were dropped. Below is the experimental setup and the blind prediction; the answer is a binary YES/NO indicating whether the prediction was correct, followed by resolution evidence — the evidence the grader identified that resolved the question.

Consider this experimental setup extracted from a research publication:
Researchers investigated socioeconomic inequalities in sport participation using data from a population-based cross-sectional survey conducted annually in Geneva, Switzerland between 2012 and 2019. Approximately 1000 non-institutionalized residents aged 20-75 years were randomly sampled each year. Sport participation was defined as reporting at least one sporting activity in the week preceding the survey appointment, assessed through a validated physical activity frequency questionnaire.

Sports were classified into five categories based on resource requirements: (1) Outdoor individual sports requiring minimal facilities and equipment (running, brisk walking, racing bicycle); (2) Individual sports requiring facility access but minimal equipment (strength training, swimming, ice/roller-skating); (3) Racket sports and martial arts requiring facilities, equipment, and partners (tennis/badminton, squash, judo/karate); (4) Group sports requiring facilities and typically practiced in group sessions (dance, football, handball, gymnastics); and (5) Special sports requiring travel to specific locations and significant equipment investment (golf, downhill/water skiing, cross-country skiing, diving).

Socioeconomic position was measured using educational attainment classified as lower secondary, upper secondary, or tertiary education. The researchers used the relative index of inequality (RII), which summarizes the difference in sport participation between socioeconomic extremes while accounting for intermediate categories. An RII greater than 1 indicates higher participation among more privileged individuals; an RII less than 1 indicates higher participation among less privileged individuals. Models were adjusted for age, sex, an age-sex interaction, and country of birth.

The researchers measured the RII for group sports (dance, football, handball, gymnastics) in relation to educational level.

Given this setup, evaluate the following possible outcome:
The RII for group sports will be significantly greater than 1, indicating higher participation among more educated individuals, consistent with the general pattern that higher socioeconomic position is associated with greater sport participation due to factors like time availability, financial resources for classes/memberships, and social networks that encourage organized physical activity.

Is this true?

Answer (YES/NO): YES